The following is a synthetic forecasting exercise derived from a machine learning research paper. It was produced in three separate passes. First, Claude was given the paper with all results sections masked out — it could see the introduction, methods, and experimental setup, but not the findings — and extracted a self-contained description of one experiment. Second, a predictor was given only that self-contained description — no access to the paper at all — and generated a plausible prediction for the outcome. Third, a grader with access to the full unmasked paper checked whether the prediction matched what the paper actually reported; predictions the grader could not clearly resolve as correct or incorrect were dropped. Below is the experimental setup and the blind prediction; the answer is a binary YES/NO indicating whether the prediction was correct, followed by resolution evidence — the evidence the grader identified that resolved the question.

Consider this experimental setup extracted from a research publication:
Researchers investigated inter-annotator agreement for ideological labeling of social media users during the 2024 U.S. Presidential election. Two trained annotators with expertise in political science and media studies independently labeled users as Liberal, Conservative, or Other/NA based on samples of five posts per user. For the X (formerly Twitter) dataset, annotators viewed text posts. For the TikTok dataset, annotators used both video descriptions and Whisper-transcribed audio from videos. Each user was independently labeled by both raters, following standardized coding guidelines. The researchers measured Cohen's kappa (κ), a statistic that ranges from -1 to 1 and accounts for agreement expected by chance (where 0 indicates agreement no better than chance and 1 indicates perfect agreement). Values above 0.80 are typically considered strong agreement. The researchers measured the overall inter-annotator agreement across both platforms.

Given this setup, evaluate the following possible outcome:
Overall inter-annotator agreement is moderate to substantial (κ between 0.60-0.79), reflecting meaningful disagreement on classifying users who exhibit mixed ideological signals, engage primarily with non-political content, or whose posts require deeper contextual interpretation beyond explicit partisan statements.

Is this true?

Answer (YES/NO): NO